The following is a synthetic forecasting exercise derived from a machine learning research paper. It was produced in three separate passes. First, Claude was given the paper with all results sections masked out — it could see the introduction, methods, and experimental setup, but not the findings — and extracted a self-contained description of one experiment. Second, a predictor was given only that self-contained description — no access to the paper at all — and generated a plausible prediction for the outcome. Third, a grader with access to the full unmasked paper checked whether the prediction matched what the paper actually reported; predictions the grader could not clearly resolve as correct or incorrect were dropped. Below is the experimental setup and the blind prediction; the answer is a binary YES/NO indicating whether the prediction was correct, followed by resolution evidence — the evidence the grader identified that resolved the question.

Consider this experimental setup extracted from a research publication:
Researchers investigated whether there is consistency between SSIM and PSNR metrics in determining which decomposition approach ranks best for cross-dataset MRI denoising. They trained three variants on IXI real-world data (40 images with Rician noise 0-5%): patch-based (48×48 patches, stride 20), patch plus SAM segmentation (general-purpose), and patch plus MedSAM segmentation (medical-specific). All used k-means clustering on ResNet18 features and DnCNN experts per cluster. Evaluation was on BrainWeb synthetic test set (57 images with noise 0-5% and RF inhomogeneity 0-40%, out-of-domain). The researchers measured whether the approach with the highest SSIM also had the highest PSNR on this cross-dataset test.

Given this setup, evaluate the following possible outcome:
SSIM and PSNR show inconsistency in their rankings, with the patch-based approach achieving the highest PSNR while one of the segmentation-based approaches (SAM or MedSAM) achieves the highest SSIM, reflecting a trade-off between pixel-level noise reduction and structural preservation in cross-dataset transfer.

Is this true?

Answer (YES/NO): NO